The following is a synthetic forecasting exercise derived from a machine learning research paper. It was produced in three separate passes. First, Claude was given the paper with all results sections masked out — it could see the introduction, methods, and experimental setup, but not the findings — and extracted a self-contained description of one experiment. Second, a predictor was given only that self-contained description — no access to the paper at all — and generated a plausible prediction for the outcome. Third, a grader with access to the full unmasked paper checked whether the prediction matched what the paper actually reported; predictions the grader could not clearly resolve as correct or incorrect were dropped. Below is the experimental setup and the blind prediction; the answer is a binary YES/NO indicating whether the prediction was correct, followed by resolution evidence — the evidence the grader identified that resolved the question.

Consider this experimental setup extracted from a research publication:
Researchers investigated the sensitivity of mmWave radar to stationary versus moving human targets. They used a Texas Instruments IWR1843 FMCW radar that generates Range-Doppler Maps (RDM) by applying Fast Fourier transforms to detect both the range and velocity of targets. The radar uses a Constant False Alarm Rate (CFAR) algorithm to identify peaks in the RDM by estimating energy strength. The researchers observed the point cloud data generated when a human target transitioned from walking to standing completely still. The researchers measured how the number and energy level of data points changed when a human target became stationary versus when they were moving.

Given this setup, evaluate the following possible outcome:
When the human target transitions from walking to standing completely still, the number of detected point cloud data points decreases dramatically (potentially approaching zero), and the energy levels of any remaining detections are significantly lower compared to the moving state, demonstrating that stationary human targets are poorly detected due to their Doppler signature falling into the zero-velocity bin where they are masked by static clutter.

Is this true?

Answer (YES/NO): NO